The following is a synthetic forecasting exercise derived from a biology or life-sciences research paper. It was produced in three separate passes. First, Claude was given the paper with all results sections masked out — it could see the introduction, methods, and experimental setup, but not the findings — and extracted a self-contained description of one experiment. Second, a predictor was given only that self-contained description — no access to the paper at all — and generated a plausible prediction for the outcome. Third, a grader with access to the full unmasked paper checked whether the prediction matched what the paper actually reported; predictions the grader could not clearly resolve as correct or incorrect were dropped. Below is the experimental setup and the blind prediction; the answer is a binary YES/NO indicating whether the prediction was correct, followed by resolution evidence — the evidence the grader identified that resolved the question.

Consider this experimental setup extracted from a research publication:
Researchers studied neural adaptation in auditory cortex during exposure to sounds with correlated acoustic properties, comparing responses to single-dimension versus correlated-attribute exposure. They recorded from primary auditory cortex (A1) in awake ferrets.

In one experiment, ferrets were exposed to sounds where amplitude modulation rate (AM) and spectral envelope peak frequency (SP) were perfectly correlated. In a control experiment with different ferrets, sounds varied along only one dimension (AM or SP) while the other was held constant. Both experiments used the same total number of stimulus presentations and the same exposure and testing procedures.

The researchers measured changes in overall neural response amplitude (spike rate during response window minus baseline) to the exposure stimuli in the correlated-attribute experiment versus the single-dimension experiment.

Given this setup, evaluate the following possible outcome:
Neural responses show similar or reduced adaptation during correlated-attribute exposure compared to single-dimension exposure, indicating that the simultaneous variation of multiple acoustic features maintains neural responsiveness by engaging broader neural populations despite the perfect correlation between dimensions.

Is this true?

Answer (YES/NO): YES